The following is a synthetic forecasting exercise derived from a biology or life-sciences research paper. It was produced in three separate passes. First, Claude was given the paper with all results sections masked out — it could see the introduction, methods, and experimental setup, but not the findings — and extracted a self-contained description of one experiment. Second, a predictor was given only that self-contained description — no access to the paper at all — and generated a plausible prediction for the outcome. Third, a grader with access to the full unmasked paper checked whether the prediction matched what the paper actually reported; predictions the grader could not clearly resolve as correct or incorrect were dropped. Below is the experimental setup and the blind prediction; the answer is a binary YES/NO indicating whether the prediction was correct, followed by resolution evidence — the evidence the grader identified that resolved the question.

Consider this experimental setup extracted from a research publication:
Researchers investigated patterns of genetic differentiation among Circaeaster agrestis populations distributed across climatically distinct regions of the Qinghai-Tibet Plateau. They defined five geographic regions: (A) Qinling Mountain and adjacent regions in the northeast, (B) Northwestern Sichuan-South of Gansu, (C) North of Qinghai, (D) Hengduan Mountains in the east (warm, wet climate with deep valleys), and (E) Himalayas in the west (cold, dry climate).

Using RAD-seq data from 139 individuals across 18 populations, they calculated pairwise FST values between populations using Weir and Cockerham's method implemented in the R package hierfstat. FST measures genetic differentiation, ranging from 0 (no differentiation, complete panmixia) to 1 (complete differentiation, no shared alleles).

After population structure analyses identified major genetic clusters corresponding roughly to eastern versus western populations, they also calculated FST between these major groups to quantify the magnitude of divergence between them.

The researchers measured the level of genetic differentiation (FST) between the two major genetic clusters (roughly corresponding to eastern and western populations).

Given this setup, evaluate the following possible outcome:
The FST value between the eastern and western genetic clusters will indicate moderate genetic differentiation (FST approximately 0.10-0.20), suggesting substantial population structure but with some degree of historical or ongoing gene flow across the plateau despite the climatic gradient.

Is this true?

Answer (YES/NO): NO